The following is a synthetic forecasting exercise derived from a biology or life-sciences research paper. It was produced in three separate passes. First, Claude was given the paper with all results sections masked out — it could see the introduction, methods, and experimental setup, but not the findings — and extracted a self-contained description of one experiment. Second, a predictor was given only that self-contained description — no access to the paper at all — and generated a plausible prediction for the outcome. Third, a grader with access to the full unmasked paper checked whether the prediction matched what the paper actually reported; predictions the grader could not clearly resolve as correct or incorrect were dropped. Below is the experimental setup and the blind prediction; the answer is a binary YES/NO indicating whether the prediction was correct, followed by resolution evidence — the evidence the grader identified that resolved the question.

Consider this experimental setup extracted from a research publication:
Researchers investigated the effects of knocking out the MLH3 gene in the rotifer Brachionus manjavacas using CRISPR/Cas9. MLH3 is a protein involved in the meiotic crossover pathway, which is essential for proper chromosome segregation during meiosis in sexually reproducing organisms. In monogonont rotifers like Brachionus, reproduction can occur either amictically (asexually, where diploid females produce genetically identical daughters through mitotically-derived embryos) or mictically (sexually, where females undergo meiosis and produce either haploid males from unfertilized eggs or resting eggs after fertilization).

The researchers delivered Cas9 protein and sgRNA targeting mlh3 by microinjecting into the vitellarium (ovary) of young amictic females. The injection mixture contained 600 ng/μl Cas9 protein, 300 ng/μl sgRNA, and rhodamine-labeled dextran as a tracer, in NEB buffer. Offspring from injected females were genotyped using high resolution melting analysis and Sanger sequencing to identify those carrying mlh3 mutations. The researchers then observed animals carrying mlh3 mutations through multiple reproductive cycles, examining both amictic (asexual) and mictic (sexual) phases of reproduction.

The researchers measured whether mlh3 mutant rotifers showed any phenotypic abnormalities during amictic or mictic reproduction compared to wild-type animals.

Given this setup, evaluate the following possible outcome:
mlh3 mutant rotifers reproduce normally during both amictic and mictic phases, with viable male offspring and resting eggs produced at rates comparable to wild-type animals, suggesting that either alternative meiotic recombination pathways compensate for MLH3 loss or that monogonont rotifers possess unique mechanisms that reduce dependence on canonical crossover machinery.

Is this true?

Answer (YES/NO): NO